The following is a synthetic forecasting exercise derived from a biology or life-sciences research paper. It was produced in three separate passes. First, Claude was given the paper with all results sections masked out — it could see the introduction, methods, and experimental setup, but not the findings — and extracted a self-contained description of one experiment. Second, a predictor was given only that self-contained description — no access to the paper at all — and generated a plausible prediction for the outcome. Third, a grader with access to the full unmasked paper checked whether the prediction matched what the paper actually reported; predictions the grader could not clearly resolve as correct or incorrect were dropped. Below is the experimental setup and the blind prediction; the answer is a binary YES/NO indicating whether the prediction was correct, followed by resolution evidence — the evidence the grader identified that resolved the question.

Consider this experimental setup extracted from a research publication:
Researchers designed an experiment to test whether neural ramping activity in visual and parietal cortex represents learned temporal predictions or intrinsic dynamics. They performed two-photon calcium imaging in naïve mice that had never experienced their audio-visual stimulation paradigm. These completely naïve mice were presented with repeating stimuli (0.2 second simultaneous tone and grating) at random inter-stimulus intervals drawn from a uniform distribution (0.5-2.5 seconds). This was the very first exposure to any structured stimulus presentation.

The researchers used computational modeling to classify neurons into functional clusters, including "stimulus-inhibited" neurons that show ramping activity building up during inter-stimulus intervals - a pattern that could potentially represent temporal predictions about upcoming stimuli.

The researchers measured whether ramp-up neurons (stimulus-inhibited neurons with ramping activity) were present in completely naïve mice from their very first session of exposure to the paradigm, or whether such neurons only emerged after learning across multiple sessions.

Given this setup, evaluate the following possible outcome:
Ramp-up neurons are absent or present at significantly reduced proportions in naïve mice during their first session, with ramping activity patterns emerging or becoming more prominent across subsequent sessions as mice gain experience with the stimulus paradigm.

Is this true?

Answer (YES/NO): NO